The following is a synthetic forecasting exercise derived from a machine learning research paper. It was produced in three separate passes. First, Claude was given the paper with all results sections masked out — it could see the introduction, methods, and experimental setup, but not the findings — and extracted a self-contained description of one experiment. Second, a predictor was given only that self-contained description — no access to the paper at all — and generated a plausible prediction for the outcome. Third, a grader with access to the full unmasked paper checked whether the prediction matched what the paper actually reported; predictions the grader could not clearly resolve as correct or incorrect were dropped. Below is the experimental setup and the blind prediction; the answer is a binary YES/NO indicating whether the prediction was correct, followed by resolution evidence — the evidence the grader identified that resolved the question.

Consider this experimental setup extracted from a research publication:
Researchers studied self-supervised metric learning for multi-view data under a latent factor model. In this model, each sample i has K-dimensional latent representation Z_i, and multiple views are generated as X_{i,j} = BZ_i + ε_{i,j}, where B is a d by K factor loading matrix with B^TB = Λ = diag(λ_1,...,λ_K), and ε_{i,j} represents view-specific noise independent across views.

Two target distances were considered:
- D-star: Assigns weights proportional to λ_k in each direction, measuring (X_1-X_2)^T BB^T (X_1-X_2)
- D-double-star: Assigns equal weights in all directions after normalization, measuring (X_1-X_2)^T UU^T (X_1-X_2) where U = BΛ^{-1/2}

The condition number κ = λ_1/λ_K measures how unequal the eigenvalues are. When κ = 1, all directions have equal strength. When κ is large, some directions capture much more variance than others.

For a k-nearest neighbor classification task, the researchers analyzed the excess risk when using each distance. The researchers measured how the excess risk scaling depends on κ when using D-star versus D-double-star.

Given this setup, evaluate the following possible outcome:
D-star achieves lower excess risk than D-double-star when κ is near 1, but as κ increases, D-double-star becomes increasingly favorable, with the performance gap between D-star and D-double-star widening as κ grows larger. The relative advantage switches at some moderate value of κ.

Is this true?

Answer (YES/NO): NO